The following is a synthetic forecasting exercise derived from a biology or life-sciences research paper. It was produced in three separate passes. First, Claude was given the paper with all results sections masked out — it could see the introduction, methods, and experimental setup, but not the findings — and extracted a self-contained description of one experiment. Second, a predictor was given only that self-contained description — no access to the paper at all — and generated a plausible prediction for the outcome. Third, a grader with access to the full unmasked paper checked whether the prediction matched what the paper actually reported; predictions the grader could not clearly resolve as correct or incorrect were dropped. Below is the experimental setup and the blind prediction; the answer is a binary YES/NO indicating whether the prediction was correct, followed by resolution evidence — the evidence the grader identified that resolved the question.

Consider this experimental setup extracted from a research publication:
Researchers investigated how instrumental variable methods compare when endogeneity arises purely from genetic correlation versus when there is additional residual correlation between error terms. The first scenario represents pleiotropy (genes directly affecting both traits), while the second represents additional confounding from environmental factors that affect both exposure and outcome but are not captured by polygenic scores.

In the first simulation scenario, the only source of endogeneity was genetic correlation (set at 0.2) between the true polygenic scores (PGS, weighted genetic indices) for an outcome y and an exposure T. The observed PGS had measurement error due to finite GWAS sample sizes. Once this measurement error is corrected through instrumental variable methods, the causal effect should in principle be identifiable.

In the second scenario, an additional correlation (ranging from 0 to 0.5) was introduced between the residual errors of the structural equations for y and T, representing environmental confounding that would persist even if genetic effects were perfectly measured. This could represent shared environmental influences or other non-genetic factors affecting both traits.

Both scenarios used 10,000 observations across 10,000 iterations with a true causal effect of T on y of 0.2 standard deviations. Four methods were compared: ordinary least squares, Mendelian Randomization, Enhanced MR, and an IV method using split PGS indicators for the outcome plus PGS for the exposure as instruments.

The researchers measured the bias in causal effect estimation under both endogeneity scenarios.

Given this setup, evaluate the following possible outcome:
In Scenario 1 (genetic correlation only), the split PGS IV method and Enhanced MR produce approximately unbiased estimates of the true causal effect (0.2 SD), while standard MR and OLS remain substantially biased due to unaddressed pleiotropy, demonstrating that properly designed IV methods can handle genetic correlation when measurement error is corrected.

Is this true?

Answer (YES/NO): NO